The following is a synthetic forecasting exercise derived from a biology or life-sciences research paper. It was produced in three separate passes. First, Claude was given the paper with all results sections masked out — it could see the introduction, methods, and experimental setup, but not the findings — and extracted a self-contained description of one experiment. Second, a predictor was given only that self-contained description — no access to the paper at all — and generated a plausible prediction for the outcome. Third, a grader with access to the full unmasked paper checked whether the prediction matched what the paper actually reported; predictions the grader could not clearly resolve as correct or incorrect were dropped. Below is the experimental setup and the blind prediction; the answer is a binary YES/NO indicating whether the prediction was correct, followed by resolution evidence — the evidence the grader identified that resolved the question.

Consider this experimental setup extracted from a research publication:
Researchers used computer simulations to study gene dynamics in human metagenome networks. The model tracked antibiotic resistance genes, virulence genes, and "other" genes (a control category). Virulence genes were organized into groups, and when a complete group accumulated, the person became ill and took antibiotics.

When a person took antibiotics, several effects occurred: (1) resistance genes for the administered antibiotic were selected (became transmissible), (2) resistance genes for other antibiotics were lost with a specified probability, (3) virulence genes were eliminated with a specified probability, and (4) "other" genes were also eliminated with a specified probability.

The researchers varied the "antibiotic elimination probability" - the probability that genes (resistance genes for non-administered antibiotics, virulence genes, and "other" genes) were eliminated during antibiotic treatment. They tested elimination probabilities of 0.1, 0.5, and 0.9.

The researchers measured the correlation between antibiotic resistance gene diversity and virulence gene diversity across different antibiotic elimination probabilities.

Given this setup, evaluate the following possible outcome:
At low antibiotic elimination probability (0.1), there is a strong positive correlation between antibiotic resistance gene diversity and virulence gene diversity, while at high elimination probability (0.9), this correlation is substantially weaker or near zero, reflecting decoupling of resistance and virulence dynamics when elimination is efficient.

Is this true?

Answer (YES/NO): NO